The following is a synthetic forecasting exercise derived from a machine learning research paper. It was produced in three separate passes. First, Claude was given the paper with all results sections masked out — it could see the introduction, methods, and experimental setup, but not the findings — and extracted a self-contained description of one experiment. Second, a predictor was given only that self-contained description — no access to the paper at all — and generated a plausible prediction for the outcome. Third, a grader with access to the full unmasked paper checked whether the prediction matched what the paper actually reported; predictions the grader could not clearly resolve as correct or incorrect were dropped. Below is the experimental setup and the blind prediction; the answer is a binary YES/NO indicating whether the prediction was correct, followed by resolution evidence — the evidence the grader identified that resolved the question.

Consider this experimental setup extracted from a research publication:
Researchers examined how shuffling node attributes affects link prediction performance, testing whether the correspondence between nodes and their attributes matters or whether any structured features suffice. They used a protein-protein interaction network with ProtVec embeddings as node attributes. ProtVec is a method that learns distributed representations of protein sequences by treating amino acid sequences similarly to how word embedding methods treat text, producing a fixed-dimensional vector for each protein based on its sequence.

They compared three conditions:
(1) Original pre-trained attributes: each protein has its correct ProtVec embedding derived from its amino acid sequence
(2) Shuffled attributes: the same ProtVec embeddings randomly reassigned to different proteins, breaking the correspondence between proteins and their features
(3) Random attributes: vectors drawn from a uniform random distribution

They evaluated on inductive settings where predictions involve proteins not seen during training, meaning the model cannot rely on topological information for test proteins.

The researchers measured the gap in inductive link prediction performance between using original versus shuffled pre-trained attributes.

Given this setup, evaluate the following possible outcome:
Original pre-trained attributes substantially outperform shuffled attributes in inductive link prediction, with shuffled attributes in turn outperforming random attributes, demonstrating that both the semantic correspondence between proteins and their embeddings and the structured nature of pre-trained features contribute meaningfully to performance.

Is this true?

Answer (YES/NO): NO